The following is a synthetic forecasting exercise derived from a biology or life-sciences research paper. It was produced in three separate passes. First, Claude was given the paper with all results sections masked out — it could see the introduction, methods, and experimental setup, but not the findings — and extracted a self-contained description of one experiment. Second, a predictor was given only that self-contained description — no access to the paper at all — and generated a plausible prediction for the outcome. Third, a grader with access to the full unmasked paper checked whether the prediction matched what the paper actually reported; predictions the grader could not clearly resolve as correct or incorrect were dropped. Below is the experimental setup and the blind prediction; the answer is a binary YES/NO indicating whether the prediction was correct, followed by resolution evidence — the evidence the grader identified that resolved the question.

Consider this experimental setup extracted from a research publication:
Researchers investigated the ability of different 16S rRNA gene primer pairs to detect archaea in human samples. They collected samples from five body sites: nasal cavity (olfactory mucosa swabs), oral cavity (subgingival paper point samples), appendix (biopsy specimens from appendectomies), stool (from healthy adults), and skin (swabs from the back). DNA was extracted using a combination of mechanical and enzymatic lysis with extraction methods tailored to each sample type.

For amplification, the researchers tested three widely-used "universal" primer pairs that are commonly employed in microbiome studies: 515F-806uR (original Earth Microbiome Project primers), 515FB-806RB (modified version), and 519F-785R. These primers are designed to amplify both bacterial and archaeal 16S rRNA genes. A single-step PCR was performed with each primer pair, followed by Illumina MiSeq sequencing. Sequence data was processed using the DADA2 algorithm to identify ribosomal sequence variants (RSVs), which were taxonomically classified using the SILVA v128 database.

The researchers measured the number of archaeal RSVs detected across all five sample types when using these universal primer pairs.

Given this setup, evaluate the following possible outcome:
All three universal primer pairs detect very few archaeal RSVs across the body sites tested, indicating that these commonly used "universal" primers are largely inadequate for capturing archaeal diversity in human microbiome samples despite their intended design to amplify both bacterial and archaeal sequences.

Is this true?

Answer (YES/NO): YES